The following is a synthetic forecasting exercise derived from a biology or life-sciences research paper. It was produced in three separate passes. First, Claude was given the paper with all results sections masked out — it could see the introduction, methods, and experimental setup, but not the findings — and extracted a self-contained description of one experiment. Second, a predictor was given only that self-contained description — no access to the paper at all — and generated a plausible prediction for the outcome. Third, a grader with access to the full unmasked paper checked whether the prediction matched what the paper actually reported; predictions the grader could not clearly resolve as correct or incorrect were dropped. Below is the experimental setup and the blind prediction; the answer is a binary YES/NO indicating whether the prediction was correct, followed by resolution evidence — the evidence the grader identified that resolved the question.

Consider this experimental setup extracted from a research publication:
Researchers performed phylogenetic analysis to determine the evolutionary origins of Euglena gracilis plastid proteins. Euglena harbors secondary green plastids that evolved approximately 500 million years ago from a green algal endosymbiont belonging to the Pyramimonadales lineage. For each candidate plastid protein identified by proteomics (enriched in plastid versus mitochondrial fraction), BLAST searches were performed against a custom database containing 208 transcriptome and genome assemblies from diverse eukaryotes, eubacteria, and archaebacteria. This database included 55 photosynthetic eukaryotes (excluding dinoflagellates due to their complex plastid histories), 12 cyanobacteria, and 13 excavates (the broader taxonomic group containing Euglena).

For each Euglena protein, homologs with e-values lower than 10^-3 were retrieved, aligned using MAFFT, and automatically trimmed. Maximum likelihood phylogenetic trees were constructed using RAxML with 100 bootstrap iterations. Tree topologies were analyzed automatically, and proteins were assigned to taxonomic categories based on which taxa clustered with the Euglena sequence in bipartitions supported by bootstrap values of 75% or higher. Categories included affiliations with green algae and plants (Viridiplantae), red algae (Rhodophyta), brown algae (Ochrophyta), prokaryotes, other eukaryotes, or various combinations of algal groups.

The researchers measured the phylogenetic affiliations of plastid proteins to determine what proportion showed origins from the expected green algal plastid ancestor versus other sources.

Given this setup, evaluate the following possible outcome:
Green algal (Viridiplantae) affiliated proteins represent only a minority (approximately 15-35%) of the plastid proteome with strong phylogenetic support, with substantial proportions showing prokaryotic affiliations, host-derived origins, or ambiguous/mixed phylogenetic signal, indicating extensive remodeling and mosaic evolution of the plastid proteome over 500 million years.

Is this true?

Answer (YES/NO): NO